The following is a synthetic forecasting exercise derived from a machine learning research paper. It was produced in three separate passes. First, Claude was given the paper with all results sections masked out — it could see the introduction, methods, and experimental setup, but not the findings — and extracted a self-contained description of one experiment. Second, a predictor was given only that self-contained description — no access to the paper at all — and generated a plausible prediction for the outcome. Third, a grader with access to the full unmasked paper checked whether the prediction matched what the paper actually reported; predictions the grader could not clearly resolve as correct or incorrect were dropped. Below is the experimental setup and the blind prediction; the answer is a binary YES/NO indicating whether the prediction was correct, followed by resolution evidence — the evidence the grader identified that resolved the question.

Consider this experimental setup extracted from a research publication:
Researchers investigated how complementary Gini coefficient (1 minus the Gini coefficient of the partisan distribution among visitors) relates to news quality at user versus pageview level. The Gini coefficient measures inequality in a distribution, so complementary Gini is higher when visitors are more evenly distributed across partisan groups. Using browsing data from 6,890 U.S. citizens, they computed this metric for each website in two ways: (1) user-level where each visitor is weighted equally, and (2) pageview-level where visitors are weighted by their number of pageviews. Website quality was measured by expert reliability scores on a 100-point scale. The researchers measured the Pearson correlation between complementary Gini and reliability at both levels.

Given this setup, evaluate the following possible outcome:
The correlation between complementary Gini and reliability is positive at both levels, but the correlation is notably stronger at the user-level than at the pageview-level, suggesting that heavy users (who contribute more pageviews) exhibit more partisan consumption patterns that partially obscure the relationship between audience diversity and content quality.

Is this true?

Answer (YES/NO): NO